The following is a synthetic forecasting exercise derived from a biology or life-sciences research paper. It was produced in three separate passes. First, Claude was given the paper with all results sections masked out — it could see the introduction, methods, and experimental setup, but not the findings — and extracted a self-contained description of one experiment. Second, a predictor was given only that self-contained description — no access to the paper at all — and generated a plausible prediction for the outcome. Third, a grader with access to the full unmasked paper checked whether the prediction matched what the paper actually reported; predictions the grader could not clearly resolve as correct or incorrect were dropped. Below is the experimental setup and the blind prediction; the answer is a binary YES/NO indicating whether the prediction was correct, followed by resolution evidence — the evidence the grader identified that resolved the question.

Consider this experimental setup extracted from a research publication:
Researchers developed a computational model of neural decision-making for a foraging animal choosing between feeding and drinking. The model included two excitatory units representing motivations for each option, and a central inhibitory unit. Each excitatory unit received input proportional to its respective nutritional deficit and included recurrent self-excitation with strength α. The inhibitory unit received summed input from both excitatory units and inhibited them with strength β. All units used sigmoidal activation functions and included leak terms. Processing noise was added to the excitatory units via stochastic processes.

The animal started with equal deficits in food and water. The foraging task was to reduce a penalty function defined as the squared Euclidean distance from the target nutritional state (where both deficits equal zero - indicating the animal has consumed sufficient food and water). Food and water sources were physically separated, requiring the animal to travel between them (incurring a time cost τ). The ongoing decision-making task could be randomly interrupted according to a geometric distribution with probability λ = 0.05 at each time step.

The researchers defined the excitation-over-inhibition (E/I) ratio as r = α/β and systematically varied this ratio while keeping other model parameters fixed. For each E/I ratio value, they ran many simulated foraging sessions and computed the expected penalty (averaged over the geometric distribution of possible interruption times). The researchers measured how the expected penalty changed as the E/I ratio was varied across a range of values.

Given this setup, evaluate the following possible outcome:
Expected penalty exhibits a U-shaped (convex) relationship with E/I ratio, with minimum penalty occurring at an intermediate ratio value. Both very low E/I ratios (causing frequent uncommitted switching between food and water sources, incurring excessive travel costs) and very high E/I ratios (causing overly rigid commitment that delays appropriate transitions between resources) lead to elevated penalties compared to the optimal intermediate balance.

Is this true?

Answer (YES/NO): YES